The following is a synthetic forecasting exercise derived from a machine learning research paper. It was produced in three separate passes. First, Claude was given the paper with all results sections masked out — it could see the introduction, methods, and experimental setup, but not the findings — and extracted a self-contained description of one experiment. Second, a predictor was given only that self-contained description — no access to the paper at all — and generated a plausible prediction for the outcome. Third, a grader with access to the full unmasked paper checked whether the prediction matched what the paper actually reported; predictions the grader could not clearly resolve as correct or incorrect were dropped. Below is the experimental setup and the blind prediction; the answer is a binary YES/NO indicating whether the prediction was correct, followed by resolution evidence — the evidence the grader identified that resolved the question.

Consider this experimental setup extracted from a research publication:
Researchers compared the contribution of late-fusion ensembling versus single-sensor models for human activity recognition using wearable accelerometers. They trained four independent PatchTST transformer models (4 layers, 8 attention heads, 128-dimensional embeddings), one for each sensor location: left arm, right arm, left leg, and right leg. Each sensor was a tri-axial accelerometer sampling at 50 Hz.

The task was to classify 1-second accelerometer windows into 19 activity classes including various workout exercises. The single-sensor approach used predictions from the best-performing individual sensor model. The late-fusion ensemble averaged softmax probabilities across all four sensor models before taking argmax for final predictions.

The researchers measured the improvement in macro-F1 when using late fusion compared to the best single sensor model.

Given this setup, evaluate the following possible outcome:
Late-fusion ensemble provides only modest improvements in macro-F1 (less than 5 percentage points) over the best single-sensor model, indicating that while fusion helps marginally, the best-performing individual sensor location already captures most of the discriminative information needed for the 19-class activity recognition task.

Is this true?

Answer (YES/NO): YES